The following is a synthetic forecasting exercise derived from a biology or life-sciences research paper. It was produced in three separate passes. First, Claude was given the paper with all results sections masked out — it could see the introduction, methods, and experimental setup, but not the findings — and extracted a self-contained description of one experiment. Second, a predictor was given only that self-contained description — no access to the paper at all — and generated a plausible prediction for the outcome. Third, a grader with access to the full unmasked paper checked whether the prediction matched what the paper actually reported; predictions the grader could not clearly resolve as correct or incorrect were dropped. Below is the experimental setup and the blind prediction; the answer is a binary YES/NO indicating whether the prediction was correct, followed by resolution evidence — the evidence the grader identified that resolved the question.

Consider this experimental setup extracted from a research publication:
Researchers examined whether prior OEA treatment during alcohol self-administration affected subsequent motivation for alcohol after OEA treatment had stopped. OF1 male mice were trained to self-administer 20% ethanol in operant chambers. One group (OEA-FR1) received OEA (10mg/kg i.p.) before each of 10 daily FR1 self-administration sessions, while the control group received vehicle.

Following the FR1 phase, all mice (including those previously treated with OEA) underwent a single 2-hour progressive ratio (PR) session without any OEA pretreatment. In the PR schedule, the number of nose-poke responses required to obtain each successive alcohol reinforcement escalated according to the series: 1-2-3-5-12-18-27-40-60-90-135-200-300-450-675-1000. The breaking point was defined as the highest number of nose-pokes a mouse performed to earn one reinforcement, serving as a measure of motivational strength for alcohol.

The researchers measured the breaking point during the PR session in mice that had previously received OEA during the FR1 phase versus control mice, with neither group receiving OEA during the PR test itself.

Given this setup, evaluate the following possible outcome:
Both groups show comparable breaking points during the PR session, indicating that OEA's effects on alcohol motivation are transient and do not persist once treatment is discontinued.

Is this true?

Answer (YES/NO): NO